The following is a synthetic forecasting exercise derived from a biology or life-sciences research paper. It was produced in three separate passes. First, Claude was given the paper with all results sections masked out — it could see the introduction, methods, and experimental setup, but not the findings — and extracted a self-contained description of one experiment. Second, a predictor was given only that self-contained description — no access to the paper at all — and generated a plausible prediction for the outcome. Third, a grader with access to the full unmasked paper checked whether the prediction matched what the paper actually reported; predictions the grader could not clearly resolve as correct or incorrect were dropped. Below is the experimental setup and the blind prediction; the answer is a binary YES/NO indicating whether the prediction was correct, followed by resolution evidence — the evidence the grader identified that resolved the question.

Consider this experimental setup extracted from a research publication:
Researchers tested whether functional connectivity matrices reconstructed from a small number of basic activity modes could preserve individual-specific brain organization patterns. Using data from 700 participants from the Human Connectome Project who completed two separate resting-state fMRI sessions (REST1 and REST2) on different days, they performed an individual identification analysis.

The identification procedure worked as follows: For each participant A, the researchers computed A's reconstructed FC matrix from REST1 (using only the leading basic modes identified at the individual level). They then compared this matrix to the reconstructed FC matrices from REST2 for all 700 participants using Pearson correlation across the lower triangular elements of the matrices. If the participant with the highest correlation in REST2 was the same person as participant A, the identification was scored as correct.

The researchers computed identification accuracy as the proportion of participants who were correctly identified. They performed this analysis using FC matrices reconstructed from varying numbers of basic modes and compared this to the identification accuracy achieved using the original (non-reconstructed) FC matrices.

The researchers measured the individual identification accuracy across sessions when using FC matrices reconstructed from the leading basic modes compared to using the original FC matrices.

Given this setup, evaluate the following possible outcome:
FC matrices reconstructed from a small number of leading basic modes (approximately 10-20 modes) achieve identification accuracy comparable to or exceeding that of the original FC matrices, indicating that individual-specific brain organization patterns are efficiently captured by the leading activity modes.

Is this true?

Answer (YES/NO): NO